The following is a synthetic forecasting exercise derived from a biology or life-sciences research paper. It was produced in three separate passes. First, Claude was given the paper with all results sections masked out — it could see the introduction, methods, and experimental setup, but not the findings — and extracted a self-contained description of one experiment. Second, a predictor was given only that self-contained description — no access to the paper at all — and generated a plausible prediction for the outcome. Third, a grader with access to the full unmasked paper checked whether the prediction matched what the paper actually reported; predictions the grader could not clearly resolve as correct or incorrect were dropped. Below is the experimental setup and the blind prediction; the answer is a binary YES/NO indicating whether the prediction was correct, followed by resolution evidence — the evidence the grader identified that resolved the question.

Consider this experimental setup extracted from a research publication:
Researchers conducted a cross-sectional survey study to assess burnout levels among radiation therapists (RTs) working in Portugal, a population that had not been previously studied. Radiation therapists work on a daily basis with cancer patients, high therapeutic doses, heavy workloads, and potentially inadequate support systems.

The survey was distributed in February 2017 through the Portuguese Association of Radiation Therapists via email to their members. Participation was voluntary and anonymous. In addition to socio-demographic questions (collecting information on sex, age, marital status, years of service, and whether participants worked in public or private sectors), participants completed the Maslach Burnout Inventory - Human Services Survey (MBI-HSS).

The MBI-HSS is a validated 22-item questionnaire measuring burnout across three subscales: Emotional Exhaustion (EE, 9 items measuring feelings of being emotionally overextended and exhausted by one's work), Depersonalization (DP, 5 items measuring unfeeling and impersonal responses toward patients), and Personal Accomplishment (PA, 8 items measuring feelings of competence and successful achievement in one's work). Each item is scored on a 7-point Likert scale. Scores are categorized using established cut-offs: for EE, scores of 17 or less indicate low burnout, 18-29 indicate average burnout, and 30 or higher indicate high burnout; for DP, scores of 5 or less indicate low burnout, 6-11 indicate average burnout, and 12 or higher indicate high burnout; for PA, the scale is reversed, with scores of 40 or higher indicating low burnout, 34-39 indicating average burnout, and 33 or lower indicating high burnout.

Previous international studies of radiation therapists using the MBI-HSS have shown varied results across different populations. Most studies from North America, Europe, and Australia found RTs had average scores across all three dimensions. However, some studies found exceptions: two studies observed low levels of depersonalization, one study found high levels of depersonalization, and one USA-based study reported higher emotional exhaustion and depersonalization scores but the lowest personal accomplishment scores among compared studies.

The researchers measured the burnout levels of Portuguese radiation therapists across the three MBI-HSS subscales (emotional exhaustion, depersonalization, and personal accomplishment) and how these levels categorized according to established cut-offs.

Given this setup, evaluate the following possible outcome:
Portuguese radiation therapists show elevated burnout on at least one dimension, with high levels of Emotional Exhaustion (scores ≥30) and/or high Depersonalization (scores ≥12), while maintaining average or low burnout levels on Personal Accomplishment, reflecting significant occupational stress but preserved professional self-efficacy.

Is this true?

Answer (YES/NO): NO